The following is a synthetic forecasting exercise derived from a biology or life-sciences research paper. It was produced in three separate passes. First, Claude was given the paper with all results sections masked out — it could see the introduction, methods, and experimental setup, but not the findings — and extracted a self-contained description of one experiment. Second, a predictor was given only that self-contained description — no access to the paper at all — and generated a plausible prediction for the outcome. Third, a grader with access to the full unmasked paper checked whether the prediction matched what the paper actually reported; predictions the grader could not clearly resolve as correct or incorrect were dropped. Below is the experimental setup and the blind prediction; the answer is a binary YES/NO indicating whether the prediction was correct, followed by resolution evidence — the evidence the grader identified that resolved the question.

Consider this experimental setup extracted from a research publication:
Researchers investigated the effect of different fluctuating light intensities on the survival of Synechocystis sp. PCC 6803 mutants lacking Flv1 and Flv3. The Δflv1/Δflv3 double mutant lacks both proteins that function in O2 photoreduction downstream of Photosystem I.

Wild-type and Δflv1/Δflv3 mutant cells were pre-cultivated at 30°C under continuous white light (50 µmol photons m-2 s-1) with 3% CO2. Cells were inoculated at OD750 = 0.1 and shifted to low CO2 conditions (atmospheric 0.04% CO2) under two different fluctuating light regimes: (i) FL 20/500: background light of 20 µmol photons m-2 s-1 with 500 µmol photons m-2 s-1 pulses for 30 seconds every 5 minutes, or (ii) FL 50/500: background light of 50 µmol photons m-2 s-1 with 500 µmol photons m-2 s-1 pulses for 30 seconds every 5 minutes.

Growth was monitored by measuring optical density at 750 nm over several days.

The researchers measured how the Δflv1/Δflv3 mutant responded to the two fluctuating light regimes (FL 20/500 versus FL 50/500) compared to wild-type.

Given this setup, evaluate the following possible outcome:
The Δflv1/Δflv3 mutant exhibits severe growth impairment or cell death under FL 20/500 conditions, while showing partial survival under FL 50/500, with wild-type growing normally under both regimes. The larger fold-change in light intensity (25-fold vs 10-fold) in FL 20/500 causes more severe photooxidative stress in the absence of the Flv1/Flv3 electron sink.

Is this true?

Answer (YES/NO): YES